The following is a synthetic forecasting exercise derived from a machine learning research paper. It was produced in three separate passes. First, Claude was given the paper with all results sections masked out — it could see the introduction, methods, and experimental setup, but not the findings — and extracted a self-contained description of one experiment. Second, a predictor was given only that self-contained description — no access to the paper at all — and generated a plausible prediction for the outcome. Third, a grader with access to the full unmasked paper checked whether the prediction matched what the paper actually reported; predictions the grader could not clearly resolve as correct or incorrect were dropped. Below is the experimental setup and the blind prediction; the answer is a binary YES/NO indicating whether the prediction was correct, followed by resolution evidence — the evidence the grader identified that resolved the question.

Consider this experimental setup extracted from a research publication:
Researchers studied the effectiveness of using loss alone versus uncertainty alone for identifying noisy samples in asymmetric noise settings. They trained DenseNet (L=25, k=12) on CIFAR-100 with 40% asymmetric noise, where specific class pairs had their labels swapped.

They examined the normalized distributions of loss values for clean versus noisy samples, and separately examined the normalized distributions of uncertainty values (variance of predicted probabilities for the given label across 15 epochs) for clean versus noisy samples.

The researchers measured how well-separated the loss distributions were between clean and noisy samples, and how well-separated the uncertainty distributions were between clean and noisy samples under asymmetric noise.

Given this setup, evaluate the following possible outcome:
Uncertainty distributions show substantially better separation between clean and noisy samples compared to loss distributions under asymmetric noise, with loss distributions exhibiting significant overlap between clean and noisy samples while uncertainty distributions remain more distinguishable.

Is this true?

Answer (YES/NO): NO